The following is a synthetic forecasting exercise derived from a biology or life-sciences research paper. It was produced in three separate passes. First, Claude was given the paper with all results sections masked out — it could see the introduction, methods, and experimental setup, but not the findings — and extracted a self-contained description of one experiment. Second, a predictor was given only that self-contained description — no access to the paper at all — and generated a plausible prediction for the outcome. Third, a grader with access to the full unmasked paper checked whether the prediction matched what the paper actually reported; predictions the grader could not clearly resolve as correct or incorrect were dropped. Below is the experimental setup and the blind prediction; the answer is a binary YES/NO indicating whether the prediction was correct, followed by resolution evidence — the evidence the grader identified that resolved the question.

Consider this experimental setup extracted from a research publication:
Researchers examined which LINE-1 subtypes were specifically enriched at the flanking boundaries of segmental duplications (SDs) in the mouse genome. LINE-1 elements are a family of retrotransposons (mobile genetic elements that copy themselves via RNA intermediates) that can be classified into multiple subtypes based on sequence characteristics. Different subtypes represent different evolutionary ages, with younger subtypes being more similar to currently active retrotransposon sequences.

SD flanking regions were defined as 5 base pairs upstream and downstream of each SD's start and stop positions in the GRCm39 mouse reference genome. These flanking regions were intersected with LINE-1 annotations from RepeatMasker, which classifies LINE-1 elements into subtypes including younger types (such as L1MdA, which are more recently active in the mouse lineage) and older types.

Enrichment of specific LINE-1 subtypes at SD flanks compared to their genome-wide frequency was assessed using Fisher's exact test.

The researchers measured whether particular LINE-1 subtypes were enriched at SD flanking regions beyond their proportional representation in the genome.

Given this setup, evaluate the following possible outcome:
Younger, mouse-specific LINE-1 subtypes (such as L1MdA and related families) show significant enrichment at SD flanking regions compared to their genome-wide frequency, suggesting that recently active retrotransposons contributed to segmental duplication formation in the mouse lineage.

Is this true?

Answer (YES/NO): YES